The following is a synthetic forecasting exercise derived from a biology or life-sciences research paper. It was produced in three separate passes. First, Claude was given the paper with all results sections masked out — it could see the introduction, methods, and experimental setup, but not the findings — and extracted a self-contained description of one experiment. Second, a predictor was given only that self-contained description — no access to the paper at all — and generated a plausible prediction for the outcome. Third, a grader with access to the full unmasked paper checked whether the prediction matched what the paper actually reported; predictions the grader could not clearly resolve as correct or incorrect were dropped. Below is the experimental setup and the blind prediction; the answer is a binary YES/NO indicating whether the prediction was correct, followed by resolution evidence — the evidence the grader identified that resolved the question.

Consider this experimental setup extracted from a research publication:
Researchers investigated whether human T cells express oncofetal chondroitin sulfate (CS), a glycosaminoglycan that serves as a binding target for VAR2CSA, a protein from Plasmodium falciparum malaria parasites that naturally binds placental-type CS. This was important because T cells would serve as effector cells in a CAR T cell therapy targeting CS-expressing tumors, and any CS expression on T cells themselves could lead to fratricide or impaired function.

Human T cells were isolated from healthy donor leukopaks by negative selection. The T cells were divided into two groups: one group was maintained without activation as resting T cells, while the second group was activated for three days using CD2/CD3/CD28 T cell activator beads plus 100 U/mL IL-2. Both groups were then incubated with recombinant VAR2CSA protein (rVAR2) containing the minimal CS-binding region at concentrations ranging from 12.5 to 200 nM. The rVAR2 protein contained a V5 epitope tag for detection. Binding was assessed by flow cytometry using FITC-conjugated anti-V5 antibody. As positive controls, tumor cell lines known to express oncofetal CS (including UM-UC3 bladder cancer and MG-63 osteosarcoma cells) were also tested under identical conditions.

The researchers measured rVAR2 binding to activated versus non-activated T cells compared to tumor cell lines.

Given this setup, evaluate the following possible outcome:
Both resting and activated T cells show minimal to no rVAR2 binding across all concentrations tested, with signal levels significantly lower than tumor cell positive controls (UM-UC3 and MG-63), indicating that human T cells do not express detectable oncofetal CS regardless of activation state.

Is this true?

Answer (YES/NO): YES